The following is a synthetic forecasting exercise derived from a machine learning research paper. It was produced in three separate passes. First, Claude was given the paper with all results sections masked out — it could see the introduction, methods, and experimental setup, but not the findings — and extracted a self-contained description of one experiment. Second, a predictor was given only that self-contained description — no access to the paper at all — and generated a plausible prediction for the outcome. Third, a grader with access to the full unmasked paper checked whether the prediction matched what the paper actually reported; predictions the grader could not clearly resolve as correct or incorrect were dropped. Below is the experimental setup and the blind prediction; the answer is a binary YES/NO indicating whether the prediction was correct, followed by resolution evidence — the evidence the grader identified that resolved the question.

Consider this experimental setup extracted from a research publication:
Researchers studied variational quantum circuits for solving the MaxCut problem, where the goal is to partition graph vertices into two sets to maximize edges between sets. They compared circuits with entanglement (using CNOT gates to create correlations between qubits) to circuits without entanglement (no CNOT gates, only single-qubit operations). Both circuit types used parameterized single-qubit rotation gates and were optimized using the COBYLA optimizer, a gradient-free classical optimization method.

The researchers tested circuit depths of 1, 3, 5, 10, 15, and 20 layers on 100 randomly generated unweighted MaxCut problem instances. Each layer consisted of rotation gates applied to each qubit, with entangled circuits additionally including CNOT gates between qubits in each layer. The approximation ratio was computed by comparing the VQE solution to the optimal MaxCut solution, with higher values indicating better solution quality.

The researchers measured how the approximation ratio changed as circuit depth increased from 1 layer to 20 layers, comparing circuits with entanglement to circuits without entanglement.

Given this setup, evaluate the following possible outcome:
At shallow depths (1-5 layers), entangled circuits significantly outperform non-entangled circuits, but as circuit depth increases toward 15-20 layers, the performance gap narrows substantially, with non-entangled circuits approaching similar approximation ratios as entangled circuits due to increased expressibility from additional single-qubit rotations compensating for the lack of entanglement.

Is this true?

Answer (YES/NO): NO